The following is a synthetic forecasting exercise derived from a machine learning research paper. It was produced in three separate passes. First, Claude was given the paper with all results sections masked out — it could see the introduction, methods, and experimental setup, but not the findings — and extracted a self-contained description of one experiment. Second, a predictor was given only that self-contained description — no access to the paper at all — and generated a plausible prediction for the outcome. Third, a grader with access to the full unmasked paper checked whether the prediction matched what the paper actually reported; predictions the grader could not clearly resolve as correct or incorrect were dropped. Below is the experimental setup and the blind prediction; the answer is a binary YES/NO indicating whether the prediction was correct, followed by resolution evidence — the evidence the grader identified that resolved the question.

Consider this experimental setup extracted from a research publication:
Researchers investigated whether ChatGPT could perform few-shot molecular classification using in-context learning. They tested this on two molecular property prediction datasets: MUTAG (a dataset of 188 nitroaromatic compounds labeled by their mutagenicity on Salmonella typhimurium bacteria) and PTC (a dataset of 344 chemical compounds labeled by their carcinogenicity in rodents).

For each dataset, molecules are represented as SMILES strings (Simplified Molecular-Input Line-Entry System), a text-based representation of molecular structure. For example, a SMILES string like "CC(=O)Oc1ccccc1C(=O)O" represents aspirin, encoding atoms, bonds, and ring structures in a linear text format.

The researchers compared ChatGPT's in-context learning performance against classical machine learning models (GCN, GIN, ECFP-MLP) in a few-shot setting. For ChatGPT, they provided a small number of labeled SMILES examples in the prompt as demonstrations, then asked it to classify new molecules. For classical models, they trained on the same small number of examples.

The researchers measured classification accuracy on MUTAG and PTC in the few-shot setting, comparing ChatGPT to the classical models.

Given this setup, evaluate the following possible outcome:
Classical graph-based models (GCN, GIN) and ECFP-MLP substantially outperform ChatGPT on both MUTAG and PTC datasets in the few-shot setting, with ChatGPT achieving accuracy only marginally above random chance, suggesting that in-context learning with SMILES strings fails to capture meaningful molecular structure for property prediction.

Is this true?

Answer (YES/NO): NO